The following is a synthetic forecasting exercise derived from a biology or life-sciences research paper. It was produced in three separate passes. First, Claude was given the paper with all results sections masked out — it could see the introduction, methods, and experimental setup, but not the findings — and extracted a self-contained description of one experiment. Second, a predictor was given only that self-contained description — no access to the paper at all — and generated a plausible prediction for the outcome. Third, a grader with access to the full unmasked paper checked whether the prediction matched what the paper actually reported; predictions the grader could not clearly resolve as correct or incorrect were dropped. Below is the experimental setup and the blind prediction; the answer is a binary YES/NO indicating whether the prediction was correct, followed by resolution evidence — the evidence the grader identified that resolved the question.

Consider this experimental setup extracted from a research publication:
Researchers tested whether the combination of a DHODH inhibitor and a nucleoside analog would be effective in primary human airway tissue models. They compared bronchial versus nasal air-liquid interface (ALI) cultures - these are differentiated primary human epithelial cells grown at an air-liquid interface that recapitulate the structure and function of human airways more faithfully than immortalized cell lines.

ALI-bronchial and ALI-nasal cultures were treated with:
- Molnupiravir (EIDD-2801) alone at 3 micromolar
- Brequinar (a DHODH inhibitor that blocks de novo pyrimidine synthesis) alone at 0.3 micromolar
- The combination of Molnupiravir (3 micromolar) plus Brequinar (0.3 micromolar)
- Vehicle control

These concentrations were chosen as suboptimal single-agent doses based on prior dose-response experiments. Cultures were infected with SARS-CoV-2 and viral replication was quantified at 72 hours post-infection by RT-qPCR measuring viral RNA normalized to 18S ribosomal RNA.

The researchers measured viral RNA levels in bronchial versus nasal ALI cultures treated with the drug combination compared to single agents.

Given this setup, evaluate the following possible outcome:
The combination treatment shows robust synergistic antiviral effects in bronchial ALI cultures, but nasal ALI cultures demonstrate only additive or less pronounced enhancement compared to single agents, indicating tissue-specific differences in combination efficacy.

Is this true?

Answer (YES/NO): NO